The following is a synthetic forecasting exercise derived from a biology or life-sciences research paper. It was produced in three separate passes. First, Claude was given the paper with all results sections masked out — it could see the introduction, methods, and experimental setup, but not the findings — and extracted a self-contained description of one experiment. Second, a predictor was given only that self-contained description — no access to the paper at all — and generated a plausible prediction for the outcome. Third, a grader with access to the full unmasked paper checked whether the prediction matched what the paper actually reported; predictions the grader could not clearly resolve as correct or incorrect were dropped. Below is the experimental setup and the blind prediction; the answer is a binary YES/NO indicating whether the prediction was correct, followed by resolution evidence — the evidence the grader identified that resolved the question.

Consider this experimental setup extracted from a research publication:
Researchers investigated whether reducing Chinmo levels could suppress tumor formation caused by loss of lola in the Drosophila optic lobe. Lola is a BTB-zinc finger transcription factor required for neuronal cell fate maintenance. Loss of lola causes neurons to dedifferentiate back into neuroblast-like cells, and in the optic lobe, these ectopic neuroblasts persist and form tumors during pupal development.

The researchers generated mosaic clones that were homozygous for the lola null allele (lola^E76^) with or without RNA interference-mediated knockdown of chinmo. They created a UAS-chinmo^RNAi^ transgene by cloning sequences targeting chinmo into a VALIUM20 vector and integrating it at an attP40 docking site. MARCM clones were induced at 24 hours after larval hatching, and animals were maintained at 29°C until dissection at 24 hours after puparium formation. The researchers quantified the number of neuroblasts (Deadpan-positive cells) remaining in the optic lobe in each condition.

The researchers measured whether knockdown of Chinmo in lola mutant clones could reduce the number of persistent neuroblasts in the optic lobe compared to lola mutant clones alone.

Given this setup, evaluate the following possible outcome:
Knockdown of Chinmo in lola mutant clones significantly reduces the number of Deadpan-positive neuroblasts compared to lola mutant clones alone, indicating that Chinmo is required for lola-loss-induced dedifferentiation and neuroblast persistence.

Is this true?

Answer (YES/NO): NO